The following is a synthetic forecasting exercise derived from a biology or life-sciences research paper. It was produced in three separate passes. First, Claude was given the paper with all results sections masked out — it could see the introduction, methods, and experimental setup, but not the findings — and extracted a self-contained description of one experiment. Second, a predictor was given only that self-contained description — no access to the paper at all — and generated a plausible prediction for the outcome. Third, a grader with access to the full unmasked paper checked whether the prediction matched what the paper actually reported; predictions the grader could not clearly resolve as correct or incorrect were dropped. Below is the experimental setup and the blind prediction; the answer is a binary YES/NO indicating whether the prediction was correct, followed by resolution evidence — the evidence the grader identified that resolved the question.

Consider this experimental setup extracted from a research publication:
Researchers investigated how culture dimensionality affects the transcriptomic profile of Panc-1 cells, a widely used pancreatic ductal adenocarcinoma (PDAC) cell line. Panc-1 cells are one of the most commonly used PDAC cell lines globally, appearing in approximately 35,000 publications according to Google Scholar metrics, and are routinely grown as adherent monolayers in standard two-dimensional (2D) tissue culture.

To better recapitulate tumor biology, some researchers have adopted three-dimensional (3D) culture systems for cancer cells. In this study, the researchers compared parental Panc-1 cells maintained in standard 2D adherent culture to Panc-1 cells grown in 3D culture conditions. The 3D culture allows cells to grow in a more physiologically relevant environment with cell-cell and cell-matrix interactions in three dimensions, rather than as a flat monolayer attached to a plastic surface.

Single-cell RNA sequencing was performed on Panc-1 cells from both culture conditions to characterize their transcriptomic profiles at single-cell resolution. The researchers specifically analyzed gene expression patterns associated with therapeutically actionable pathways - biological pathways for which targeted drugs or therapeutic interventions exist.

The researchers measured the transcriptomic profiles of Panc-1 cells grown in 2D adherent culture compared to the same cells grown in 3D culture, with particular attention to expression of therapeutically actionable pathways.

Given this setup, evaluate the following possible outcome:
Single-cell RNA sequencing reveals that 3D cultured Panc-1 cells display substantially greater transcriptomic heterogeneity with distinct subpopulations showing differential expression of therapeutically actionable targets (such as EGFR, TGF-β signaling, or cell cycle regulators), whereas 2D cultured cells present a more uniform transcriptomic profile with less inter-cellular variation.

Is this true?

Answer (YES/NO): YES